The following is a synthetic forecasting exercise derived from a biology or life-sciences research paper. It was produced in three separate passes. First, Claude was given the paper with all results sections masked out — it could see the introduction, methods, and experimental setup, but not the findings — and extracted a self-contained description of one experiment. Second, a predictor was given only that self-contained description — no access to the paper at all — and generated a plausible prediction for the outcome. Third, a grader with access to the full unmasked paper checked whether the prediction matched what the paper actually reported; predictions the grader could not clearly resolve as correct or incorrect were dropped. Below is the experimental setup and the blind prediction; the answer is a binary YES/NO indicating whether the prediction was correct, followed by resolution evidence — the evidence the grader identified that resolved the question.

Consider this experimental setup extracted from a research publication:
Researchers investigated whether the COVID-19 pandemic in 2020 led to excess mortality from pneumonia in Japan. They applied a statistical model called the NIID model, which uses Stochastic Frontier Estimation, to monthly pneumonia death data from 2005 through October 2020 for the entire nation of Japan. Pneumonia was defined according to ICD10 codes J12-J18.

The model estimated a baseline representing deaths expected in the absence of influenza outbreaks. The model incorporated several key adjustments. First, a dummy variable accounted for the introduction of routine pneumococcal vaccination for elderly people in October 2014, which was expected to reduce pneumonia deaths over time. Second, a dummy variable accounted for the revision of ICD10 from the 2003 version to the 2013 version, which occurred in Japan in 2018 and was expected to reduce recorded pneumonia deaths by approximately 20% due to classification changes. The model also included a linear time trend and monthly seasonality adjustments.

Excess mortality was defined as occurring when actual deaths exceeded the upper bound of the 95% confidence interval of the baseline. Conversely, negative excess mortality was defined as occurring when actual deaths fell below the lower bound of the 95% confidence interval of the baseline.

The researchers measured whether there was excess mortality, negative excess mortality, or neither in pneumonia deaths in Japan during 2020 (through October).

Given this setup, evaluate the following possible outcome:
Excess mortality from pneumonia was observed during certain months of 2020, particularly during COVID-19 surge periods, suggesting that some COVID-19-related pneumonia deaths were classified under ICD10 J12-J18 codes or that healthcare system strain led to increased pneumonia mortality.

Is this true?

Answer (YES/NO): NO